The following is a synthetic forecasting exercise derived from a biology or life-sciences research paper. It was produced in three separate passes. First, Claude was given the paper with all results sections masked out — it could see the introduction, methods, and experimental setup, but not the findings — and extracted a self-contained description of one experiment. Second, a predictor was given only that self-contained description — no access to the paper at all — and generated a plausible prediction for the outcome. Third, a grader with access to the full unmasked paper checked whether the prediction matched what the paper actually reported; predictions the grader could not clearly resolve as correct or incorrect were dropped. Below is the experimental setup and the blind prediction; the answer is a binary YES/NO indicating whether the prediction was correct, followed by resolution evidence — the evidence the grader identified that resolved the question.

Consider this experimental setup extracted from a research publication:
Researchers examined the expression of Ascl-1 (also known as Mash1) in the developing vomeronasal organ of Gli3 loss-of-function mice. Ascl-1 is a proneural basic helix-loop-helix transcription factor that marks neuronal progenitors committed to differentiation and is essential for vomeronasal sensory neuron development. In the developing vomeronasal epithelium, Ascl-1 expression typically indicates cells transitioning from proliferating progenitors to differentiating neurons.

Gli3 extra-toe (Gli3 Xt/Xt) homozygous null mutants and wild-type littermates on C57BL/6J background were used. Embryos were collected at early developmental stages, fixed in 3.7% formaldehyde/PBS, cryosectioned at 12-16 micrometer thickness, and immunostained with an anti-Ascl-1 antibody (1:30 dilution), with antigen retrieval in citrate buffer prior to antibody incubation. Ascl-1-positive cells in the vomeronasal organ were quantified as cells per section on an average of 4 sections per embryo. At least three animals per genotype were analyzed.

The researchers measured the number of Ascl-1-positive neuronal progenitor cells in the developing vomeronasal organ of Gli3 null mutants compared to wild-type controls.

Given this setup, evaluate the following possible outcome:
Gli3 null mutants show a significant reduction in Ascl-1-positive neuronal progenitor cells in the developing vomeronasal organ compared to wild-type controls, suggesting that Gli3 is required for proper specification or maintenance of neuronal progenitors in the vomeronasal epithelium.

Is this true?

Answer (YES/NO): YES